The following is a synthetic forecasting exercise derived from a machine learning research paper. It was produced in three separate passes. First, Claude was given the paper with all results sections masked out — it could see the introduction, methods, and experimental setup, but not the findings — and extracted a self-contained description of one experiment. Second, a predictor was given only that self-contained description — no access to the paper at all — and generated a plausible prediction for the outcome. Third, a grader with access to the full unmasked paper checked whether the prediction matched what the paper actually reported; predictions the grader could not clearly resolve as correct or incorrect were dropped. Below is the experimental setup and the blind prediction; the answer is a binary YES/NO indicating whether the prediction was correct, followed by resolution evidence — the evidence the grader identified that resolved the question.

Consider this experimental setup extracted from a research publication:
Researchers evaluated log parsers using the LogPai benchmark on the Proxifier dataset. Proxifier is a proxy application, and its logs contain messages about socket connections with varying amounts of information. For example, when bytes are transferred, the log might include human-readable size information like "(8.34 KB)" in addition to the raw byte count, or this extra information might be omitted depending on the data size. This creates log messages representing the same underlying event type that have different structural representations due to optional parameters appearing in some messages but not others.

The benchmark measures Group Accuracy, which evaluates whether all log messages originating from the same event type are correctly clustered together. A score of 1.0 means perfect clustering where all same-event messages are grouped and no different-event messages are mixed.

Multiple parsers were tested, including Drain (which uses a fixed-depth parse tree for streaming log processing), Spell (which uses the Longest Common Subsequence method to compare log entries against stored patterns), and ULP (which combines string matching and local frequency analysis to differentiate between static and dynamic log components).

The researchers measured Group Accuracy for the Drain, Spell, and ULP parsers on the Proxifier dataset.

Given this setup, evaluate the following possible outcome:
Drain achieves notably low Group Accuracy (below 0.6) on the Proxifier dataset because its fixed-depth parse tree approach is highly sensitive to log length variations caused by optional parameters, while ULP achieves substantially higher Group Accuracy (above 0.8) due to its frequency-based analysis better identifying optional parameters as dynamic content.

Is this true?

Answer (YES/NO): NO